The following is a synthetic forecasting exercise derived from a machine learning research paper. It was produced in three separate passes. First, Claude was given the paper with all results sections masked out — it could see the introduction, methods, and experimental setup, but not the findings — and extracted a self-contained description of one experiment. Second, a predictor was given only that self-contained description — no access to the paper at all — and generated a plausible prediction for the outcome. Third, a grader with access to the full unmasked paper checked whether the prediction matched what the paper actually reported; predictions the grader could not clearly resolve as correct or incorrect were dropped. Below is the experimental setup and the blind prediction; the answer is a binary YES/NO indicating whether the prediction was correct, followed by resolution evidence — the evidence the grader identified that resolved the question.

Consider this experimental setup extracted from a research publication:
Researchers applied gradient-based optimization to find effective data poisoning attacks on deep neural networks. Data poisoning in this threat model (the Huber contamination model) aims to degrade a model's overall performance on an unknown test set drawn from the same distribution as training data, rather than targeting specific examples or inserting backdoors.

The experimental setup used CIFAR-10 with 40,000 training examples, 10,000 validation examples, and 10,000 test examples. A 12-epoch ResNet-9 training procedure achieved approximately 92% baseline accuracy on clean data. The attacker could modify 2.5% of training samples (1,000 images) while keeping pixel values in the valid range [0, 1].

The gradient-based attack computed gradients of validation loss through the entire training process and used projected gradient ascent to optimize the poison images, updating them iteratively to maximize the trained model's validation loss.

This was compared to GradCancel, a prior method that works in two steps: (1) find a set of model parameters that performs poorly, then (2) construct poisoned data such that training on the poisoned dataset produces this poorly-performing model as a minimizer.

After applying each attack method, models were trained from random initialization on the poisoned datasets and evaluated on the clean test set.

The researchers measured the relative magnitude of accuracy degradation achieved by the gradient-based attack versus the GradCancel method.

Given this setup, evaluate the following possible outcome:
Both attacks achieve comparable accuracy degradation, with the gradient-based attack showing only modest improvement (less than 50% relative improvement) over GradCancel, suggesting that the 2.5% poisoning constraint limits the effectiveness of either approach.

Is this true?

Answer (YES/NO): NO